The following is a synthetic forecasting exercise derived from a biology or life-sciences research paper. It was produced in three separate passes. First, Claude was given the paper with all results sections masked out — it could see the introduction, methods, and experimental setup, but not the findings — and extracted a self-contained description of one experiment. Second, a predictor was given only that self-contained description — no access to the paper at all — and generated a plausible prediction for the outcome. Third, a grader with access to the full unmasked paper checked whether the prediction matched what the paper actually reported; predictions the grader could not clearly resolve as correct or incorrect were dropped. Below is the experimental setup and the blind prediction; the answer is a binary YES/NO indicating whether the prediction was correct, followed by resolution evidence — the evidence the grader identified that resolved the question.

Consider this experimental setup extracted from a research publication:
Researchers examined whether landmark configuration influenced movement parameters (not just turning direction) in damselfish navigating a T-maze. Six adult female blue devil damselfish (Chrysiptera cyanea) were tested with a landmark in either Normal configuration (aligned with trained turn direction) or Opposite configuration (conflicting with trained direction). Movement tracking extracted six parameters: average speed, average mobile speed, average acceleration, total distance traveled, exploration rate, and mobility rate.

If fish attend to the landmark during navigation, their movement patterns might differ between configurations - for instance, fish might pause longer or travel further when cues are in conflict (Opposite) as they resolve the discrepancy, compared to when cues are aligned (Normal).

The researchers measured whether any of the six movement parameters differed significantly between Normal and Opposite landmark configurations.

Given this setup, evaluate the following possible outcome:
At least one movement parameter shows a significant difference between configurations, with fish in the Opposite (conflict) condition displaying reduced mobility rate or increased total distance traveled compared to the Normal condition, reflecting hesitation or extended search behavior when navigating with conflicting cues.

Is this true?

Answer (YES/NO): NO